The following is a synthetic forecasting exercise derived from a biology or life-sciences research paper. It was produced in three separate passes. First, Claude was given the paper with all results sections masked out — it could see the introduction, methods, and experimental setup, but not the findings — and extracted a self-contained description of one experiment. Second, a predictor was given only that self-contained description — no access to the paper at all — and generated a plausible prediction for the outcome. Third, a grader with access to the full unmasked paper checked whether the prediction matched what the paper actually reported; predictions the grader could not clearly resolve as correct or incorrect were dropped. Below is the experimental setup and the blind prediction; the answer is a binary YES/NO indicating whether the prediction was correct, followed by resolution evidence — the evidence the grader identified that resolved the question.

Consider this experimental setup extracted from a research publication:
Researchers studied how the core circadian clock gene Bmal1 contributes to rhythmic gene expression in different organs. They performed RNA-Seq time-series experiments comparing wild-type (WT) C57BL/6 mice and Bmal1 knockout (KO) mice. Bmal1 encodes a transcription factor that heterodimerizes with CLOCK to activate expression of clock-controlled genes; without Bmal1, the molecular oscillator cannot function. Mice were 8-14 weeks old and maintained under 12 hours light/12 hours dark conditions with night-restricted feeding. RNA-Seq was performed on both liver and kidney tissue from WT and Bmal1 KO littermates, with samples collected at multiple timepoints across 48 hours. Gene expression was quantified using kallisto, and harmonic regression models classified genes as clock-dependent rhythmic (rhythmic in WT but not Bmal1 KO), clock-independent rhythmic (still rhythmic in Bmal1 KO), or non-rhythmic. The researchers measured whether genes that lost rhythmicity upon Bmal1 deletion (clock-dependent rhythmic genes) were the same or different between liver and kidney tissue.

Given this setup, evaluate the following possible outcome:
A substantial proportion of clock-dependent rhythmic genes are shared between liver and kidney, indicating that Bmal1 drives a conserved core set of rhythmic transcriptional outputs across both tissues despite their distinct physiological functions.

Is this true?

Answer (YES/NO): NO